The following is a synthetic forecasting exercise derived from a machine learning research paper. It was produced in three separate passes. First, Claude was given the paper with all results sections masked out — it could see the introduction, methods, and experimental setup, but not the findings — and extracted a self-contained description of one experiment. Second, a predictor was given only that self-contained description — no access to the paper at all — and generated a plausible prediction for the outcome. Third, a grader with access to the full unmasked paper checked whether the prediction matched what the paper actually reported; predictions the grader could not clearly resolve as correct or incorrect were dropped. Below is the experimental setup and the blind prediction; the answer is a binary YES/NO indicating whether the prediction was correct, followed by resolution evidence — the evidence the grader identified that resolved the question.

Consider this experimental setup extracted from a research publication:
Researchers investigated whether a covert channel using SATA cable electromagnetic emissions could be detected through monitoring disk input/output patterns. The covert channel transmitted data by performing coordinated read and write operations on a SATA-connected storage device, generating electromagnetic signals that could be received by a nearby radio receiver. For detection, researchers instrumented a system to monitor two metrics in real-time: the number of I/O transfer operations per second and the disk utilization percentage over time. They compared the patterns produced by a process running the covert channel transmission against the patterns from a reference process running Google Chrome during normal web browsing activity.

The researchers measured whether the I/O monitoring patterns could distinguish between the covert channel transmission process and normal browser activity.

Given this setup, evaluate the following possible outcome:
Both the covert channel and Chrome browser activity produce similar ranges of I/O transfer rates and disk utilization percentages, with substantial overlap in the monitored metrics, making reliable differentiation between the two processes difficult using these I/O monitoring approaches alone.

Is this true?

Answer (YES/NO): NO